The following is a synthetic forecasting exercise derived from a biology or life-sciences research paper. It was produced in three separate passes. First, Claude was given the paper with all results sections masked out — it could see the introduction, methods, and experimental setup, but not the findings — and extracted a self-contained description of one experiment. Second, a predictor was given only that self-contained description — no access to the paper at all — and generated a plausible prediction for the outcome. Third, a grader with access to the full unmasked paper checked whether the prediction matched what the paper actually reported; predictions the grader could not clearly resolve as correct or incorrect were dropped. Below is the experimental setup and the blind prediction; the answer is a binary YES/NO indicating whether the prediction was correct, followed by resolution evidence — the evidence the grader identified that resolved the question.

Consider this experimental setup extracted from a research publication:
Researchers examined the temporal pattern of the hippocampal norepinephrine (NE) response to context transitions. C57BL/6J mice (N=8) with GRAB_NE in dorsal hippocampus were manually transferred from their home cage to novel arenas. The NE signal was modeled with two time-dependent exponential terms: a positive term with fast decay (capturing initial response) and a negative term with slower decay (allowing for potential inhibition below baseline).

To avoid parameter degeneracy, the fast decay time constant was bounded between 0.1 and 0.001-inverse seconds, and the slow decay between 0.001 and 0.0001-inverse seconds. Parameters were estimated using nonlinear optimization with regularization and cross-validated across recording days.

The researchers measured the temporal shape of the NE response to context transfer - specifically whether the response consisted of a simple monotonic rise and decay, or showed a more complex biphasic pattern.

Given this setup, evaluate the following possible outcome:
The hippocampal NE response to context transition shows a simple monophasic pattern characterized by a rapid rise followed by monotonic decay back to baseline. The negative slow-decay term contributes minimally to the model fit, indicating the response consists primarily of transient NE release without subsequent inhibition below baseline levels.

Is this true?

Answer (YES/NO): YES